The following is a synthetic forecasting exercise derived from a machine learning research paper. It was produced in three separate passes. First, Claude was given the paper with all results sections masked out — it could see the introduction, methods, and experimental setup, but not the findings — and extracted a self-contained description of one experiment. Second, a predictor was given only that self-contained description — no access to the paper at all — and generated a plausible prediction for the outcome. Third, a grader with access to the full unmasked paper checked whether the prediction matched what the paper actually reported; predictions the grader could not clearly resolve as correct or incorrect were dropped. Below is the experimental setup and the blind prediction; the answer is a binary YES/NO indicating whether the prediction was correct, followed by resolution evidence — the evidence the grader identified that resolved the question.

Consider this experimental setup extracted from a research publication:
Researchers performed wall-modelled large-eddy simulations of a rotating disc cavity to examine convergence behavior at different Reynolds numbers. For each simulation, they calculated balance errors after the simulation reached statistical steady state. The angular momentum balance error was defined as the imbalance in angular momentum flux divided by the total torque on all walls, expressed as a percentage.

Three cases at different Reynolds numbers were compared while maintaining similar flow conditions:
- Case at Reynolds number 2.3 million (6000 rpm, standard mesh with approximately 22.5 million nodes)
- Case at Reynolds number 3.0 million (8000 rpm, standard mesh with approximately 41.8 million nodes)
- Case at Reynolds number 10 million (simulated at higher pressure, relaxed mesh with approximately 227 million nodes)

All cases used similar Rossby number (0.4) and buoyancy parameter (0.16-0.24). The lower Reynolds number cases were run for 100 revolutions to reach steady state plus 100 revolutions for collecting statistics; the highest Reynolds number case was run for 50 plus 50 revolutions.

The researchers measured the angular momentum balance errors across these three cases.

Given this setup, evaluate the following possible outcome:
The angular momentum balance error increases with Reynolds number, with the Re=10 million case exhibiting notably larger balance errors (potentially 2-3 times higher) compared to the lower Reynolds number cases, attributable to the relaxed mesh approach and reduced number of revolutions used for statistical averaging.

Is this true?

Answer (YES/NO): NO